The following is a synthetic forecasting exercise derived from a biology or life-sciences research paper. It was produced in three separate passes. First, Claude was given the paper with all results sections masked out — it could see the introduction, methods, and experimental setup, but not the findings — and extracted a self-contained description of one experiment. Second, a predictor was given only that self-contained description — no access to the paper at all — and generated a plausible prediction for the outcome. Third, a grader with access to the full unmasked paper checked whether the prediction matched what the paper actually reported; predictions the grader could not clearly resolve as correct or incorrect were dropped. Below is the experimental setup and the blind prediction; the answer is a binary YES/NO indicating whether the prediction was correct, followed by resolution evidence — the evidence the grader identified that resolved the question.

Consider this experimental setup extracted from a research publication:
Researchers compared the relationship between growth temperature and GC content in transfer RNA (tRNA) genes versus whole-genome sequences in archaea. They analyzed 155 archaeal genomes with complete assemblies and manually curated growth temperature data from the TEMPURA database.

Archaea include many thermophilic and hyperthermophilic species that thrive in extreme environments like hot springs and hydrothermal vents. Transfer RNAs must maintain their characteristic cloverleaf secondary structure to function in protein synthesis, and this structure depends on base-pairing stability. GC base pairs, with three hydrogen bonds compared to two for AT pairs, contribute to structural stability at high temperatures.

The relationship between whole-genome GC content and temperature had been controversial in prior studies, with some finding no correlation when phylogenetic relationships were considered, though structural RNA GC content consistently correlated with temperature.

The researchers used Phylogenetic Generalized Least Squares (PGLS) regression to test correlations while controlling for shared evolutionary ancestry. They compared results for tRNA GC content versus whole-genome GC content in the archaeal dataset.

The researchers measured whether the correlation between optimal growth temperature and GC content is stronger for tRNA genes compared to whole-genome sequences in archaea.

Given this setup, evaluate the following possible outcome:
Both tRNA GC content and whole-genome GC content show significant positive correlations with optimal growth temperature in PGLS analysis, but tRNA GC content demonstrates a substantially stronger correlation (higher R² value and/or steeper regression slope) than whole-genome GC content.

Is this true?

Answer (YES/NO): NO